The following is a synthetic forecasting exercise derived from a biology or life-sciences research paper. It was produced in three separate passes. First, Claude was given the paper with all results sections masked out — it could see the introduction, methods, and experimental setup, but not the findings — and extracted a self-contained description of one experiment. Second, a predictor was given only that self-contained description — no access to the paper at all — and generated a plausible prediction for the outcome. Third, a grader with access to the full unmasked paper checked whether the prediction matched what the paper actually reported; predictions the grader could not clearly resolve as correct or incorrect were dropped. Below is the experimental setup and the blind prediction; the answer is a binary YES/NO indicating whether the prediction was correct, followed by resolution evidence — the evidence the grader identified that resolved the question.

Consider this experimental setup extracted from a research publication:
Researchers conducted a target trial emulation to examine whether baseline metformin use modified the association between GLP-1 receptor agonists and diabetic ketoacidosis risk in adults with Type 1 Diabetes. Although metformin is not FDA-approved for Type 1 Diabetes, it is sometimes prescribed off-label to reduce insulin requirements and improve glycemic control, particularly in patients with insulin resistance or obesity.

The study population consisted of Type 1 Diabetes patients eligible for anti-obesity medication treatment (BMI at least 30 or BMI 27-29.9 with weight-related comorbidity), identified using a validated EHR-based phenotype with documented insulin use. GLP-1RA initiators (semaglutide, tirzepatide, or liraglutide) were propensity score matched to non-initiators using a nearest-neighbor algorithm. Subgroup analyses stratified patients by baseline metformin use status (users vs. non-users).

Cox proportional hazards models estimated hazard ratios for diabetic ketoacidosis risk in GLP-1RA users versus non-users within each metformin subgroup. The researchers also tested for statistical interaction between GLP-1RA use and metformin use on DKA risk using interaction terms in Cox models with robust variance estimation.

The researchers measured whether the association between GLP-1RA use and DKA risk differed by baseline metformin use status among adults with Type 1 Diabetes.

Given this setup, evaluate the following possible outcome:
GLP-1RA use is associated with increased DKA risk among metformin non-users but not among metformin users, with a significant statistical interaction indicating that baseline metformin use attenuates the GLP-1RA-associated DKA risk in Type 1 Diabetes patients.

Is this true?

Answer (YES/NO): NO